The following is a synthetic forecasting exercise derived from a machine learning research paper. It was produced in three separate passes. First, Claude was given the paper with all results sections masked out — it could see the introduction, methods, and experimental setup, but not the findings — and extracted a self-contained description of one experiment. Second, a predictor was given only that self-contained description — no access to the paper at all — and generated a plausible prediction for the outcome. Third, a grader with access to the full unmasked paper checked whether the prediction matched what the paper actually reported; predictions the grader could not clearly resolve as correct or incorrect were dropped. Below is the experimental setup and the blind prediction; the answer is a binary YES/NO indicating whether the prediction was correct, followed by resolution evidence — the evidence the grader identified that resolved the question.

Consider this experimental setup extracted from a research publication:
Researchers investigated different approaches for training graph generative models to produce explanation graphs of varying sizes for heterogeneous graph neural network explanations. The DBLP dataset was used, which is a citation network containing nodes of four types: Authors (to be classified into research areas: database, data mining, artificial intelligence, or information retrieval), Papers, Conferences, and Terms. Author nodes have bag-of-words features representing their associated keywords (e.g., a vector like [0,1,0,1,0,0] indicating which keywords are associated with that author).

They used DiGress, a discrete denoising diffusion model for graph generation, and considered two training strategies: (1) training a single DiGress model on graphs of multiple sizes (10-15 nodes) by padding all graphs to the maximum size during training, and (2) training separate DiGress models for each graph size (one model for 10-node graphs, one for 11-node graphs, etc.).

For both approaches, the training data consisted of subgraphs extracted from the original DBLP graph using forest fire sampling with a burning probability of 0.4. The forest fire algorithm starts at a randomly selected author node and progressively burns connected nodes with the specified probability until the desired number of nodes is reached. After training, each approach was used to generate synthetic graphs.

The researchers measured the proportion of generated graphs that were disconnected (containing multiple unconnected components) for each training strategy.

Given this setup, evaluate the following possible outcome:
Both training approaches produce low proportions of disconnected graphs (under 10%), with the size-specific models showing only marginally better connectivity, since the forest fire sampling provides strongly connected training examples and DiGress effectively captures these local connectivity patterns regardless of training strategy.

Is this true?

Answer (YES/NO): NO